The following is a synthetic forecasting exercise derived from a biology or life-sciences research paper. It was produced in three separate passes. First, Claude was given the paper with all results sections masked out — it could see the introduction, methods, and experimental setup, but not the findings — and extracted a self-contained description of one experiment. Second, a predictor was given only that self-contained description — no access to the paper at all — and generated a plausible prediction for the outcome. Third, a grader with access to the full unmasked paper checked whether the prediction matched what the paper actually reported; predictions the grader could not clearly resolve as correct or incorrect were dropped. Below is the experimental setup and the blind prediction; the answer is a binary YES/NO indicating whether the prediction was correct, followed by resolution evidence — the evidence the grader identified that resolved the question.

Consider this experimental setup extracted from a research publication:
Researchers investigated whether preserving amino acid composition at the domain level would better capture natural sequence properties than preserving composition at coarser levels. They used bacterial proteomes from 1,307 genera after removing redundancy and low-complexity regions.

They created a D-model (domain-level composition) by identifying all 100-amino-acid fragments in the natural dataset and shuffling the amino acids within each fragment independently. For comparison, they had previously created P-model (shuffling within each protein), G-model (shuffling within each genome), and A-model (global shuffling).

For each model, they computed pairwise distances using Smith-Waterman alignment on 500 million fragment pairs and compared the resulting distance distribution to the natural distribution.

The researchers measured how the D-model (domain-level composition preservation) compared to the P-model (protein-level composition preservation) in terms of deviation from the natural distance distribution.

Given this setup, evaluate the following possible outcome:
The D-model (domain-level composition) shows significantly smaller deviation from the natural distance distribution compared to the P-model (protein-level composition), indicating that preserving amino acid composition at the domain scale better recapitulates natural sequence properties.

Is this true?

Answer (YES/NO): NO